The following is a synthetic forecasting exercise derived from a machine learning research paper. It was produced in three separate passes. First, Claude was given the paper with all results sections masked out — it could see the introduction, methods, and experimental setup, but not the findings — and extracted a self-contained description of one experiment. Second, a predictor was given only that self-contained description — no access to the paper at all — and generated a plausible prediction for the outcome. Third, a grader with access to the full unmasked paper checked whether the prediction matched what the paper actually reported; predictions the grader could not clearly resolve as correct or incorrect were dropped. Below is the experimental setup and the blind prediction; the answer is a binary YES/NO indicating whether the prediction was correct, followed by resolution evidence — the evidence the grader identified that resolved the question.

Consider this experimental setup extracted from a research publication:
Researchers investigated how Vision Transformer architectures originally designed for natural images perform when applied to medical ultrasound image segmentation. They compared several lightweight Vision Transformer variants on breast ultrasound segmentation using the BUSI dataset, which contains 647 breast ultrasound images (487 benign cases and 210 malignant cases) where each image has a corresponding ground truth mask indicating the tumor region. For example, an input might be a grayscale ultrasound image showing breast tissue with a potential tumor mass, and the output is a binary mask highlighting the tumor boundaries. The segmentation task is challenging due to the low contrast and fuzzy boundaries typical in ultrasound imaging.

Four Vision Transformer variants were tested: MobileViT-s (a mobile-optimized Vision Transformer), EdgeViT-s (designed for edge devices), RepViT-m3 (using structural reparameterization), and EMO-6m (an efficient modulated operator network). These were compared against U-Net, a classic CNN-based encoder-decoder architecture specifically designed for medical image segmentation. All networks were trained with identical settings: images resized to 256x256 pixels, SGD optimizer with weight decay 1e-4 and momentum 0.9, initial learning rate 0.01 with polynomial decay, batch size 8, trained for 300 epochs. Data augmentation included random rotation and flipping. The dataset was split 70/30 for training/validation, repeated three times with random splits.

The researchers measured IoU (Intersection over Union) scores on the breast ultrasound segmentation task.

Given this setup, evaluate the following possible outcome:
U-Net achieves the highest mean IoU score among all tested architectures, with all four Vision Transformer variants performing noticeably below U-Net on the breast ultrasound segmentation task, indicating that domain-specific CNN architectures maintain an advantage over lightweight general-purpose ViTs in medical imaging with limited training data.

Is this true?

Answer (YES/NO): NO